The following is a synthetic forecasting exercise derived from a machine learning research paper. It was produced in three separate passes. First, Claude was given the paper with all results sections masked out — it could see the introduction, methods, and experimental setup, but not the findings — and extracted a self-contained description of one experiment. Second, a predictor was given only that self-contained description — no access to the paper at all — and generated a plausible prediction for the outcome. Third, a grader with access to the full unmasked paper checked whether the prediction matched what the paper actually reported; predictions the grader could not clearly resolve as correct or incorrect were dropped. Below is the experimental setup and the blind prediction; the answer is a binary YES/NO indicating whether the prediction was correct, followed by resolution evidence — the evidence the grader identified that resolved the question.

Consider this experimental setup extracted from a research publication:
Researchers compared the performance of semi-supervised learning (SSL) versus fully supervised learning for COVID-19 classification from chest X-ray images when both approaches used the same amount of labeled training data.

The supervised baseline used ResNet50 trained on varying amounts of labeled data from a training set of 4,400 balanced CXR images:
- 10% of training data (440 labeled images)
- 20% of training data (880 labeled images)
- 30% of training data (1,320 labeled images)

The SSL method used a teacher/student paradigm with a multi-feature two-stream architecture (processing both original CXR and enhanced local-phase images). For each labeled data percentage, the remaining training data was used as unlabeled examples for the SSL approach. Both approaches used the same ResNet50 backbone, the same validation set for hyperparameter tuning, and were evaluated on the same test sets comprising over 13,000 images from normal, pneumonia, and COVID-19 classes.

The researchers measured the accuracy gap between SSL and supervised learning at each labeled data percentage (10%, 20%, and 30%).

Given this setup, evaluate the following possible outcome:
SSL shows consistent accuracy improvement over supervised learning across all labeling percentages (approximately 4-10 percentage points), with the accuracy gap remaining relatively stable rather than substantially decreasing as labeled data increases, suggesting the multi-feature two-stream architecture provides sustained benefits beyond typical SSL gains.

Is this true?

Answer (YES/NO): NO